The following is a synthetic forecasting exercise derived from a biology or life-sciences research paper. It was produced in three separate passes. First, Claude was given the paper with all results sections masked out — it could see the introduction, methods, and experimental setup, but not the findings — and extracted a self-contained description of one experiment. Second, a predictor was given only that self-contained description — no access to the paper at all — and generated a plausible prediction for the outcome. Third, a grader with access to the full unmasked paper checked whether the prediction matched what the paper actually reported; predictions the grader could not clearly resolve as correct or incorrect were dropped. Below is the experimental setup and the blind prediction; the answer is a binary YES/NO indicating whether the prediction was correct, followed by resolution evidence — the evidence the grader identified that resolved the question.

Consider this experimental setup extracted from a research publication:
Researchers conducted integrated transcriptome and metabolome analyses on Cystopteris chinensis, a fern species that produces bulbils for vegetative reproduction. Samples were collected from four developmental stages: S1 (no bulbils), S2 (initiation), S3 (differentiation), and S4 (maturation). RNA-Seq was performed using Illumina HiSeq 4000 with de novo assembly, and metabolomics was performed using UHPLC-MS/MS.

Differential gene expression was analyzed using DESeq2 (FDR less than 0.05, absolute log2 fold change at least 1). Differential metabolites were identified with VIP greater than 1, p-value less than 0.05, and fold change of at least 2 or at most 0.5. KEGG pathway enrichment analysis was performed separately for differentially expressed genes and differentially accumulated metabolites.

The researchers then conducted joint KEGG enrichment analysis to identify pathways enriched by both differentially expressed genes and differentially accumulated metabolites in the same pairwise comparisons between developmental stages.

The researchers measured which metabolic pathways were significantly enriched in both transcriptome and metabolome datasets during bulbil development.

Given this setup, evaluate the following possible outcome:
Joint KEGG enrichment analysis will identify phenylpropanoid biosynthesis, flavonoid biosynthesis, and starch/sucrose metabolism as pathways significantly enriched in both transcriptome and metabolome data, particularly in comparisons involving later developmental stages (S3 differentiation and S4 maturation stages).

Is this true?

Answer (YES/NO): YES